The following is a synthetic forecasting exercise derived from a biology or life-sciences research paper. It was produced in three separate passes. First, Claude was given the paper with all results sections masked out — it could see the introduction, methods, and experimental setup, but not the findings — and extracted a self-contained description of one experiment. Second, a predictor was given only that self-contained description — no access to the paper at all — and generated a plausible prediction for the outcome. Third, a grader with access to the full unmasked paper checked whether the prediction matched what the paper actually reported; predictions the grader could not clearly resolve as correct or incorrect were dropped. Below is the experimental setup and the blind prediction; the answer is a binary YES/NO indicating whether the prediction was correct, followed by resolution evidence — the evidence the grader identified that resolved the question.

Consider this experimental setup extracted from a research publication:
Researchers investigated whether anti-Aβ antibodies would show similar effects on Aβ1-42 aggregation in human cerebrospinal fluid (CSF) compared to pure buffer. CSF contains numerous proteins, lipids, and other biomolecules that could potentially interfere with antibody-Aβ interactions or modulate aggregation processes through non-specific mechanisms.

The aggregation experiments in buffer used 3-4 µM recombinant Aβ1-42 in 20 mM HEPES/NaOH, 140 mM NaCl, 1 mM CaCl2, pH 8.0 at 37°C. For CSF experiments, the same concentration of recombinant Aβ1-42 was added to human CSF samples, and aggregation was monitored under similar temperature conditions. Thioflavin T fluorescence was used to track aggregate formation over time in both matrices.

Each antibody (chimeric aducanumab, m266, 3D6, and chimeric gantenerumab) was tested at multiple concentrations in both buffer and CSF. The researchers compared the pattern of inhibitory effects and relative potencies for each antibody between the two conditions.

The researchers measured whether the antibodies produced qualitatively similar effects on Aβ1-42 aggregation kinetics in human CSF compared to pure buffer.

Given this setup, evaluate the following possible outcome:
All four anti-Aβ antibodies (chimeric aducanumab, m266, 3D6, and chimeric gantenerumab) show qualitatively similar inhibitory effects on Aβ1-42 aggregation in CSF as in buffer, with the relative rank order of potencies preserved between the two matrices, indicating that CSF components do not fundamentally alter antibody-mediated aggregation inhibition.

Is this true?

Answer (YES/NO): NO